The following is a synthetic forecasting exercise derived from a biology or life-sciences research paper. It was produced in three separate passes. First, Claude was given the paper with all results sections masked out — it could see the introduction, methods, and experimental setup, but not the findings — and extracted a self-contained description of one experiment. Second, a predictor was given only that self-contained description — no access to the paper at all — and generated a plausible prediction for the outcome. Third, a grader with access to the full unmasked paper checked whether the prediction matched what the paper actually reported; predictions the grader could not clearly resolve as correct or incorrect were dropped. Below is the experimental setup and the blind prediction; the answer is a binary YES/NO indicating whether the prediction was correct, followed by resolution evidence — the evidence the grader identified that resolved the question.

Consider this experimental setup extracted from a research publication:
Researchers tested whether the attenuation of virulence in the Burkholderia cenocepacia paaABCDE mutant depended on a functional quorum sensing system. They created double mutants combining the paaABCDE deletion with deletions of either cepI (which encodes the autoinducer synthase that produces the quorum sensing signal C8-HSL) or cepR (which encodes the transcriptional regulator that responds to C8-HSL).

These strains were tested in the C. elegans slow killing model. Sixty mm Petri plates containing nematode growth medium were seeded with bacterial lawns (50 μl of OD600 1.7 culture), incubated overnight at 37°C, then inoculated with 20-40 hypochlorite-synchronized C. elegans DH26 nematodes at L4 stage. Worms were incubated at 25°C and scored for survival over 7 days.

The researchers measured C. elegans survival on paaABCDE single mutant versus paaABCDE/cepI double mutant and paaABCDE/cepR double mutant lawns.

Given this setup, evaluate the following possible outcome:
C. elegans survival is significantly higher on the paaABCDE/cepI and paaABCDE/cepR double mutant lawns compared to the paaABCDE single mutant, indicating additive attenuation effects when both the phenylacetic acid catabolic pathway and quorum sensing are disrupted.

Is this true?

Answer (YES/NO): NO